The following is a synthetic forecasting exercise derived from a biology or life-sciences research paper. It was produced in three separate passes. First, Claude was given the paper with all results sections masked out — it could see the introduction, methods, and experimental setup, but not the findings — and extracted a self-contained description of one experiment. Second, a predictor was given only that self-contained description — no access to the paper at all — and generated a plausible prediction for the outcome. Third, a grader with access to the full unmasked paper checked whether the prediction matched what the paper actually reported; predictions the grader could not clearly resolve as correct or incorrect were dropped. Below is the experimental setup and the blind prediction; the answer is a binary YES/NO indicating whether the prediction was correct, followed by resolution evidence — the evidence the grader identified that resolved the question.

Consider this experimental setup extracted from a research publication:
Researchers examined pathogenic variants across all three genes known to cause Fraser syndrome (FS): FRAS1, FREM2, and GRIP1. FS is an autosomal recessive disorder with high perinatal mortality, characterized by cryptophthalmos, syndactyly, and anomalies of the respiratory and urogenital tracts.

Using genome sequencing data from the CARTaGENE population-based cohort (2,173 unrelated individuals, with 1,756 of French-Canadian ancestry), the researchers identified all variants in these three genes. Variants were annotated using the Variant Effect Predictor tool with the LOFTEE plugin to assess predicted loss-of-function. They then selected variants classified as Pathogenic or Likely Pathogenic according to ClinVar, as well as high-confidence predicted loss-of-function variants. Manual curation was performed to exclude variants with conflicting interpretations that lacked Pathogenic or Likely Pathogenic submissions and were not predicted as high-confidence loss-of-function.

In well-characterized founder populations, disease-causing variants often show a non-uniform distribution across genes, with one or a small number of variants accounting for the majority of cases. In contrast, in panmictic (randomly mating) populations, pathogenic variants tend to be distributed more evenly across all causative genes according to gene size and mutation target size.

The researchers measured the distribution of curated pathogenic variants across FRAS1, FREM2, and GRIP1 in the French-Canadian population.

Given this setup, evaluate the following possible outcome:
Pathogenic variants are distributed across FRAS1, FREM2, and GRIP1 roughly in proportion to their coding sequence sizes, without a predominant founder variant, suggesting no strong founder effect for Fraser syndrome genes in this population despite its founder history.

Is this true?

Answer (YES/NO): NO